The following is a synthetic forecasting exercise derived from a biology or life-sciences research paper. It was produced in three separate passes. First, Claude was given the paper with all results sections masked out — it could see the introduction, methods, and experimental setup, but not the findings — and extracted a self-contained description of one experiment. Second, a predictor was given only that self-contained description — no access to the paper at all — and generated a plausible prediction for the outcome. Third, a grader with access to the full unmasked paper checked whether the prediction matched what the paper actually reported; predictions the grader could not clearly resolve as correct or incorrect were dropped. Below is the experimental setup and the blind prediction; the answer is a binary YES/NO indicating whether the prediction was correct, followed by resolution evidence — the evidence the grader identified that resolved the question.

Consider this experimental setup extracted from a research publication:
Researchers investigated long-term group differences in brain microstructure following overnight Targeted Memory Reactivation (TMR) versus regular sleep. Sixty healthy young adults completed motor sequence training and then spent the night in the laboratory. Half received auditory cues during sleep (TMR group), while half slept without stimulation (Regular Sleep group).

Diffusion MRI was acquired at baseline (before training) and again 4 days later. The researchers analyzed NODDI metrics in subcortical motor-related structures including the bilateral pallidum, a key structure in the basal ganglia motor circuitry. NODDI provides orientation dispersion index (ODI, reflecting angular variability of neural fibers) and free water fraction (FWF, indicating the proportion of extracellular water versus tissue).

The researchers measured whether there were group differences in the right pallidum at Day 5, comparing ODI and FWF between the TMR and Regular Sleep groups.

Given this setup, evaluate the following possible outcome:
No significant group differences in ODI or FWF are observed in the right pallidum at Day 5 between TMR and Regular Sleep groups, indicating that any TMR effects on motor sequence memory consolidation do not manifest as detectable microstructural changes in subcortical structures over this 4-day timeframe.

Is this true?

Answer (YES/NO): NO